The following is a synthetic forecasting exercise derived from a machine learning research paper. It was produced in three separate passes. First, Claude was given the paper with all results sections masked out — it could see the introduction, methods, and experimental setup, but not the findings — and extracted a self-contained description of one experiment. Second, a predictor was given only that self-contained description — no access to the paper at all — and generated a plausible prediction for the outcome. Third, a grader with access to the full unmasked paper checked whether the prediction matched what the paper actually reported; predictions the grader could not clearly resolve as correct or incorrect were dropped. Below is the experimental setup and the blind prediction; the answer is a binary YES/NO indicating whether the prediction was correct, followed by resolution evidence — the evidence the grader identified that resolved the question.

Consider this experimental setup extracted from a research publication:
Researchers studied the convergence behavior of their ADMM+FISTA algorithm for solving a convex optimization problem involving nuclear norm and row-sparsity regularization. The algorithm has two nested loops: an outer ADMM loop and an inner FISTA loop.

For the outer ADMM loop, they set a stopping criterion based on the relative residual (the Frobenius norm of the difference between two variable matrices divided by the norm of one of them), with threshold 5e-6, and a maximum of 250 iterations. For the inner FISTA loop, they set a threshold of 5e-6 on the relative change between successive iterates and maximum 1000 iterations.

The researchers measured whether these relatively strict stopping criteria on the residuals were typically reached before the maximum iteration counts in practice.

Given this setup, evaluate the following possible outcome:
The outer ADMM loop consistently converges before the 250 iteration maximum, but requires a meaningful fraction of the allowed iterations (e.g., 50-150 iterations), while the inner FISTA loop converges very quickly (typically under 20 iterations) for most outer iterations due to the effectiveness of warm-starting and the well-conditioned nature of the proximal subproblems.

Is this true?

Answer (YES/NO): NO